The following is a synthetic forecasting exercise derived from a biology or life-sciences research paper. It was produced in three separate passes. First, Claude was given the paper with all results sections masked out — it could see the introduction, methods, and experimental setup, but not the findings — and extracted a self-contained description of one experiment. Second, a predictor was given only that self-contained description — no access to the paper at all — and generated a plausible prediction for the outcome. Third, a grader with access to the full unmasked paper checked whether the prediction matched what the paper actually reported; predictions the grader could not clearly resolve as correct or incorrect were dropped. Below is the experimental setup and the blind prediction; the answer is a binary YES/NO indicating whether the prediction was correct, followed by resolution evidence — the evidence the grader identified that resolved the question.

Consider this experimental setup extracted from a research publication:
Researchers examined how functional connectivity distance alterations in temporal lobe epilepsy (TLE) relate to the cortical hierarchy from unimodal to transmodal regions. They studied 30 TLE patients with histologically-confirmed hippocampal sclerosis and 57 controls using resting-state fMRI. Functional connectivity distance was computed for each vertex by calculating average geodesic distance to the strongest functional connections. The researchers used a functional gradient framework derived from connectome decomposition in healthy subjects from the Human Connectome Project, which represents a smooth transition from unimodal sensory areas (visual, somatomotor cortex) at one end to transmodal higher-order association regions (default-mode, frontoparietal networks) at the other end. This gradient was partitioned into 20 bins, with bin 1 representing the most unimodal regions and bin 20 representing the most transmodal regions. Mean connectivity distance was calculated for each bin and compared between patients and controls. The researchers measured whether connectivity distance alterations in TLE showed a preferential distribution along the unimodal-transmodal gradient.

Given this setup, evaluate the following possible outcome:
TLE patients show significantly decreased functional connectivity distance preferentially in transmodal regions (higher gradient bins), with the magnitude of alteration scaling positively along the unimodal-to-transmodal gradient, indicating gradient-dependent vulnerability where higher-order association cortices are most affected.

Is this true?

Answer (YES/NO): YES